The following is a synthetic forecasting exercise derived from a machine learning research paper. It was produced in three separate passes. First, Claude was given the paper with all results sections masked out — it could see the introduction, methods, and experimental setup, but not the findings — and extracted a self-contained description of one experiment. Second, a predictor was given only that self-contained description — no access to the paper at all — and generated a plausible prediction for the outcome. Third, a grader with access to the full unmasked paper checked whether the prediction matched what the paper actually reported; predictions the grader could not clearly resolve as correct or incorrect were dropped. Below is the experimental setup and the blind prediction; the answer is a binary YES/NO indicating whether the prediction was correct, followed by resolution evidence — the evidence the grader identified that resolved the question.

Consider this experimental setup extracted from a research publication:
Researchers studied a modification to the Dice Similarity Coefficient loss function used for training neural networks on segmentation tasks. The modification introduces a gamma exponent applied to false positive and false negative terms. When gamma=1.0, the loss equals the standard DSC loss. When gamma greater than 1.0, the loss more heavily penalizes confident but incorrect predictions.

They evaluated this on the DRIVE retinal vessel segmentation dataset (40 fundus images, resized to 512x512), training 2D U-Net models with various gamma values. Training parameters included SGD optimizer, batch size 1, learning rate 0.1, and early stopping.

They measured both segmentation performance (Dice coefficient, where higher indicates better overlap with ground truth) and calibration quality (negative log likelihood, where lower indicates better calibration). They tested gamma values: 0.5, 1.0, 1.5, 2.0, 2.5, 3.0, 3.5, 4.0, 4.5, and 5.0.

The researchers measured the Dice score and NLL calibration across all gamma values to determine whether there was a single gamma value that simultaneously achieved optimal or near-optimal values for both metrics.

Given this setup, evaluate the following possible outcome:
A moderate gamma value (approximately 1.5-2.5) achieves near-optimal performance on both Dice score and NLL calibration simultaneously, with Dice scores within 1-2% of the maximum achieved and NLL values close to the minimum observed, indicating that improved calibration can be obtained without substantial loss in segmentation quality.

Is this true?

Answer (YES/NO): YES